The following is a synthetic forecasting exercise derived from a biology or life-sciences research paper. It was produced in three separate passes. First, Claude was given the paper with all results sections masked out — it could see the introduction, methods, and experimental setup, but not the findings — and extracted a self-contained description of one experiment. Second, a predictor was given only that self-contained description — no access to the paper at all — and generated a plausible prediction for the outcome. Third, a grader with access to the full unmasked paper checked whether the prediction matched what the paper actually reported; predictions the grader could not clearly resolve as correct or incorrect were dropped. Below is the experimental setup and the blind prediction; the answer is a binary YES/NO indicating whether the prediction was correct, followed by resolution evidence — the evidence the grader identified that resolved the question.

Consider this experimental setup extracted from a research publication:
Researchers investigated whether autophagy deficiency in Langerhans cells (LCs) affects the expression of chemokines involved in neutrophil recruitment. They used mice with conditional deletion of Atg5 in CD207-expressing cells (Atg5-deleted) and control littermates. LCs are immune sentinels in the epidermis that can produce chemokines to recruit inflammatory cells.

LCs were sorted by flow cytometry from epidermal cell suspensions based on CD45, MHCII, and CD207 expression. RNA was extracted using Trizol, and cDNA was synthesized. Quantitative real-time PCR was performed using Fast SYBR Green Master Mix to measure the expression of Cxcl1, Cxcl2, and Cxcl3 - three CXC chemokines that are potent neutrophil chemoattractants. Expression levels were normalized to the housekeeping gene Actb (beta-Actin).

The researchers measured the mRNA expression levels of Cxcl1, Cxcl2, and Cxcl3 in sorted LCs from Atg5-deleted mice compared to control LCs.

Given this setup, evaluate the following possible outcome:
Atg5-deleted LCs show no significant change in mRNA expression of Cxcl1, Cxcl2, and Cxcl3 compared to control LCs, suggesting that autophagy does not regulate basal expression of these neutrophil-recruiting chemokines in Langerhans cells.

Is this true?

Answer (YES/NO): NO